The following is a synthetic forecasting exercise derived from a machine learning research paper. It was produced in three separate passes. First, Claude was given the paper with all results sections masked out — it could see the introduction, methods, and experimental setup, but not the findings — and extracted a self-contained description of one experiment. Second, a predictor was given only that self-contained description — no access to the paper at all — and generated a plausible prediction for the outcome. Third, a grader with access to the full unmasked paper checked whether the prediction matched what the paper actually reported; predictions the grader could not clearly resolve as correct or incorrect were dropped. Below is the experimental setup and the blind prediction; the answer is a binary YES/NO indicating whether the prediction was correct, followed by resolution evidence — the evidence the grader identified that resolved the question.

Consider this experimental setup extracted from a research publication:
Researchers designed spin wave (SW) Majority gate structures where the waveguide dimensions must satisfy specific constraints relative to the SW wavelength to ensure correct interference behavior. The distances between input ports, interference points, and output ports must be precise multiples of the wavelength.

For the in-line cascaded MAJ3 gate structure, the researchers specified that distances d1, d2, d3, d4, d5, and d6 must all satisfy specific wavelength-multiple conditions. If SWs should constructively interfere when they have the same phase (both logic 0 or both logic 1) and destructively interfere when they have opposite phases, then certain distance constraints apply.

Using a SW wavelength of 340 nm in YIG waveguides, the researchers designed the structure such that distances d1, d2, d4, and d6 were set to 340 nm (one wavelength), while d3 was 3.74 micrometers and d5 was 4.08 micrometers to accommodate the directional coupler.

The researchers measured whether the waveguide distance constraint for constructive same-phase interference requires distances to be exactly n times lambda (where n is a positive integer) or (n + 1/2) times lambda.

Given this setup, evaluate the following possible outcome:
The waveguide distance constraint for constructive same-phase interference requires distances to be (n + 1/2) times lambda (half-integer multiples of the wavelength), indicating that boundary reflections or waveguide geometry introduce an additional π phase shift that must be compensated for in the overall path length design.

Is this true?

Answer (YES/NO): NO